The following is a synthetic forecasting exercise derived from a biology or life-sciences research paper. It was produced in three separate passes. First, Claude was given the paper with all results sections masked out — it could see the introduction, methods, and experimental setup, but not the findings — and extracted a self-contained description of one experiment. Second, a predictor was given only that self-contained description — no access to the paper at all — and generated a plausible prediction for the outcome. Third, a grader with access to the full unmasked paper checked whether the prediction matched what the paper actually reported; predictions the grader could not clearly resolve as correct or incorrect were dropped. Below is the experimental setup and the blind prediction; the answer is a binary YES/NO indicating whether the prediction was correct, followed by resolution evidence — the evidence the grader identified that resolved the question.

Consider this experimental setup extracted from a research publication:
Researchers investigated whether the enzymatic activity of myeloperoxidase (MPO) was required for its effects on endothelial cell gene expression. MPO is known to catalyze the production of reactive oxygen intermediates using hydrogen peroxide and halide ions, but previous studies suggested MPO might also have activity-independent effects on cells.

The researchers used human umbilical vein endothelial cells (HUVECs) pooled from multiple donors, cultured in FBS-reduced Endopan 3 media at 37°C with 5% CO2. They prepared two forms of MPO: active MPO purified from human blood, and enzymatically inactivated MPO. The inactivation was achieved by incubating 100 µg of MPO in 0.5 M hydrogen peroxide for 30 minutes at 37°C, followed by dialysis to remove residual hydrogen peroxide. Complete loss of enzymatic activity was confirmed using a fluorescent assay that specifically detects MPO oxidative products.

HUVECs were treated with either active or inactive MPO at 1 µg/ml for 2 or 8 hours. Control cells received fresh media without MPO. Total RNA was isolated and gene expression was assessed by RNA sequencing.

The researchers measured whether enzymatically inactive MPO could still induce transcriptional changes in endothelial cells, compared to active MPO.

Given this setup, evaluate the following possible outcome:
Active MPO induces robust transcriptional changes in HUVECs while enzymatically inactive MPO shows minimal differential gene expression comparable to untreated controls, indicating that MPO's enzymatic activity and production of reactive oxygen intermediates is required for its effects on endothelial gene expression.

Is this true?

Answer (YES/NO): NO